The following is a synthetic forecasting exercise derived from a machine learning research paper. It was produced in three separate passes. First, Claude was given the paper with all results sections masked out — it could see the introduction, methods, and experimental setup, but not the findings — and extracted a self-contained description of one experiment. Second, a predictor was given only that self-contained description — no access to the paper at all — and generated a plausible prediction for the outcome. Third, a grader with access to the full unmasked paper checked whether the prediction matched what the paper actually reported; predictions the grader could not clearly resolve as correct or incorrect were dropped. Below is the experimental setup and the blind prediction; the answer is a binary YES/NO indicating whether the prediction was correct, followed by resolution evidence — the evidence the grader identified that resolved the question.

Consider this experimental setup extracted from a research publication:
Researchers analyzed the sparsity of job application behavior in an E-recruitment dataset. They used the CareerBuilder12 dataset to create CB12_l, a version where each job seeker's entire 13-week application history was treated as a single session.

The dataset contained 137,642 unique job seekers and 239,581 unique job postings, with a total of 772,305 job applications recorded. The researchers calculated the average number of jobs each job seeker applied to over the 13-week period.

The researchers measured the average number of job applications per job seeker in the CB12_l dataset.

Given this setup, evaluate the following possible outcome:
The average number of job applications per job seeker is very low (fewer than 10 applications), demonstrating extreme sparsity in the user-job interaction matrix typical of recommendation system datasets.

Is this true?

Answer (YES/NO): YES